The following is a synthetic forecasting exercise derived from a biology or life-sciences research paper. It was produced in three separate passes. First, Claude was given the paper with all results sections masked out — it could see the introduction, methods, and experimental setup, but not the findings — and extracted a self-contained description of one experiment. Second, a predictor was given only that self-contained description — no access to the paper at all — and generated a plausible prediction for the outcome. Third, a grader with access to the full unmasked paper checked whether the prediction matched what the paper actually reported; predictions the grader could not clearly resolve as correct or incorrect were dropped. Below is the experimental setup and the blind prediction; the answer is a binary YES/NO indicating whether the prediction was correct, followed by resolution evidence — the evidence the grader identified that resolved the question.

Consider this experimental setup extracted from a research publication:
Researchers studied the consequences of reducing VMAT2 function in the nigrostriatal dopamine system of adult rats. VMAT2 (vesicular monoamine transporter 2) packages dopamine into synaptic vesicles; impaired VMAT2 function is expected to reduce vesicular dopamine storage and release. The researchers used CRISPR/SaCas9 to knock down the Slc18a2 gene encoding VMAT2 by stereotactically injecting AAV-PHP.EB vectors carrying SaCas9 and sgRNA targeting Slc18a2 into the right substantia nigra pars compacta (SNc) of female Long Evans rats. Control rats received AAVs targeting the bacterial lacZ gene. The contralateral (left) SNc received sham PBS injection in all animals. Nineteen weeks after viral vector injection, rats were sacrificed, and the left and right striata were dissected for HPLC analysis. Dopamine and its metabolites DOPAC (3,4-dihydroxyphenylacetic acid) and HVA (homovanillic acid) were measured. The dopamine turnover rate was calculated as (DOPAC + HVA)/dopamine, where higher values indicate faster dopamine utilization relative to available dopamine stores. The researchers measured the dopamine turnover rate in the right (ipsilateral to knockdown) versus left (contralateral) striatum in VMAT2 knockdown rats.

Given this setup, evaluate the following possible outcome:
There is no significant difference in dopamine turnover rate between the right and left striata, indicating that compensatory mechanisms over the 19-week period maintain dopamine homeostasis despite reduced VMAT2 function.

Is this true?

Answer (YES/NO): NO